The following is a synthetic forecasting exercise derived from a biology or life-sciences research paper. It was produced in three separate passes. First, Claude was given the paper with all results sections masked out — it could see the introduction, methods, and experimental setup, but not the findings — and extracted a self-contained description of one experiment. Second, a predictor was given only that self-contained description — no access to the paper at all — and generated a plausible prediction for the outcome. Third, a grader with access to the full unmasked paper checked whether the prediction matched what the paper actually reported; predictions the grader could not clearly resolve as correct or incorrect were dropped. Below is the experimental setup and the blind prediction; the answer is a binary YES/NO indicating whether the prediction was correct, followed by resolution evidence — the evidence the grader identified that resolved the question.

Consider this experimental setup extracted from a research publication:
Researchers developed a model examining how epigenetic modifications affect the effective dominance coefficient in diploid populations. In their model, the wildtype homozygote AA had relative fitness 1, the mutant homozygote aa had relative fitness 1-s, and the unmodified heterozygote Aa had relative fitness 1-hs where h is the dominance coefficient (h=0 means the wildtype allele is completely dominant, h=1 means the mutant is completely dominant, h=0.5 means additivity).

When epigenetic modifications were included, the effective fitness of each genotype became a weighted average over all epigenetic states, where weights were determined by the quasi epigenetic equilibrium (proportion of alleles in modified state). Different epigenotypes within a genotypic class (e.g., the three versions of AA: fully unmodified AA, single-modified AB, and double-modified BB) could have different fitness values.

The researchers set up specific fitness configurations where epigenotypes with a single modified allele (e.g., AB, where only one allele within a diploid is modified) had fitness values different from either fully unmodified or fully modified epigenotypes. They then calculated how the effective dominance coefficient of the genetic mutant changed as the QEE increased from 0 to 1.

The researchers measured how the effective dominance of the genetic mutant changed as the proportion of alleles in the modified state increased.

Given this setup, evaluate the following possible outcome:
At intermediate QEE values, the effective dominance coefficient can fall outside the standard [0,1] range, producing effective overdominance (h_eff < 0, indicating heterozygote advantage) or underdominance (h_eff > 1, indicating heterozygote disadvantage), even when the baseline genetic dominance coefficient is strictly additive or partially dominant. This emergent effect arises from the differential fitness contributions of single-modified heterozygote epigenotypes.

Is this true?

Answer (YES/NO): YES